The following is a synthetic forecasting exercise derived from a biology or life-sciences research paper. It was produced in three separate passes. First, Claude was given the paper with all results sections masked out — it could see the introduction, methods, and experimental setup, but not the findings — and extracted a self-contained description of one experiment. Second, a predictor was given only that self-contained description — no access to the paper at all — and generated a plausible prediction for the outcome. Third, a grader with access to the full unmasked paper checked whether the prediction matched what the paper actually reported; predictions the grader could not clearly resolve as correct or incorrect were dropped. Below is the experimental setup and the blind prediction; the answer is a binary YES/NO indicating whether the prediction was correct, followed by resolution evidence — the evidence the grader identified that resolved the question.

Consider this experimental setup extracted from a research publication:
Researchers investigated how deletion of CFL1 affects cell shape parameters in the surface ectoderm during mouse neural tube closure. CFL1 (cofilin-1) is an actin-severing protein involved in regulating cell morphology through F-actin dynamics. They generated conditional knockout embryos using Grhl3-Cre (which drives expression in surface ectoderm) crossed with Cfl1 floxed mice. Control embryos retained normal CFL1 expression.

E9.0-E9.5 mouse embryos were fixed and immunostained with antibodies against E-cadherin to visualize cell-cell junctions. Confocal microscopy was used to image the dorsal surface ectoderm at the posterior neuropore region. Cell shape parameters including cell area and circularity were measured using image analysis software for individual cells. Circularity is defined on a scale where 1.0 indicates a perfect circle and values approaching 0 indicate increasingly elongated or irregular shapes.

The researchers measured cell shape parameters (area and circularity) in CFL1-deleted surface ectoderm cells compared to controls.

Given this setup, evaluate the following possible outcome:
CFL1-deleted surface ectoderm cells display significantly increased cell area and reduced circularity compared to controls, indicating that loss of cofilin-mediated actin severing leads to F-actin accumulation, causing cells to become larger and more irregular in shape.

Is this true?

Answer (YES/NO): NO